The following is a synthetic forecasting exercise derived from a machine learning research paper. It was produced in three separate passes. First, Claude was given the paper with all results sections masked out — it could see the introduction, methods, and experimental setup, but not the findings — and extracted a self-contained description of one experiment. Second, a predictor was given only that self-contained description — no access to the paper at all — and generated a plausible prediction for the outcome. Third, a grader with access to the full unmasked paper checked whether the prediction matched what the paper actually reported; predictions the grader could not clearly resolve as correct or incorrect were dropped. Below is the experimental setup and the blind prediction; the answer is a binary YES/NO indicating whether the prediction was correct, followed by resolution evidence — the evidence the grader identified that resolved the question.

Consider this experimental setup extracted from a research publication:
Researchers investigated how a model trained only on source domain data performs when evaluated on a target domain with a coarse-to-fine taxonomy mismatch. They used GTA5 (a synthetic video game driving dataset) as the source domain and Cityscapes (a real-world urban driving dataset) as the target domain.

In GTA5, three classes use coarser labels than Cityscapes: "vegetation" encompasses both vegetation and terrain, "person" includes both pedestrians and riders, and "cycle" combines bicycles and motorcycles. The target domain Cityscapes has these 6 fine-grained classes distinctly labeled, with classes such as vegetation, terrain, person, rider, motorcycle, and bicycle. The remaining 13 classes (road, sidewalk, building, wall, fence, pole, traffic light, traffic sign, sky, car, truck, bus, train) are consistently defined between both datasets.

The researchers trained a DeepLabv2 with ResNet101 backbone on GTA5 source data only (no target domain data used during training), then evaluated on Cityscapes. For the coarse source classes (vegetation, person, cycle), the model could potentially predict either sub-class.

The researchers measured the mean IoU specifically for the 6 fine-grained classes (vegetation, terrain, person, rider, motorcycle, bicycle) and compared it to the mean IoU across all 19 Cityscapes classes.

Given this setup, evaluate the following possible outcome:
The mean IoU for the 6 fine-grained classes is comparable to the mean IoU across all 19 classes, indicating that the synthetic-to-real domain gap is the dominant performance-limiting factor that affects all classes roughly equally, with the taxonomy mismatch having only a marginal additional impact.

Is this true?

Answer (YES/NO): NO